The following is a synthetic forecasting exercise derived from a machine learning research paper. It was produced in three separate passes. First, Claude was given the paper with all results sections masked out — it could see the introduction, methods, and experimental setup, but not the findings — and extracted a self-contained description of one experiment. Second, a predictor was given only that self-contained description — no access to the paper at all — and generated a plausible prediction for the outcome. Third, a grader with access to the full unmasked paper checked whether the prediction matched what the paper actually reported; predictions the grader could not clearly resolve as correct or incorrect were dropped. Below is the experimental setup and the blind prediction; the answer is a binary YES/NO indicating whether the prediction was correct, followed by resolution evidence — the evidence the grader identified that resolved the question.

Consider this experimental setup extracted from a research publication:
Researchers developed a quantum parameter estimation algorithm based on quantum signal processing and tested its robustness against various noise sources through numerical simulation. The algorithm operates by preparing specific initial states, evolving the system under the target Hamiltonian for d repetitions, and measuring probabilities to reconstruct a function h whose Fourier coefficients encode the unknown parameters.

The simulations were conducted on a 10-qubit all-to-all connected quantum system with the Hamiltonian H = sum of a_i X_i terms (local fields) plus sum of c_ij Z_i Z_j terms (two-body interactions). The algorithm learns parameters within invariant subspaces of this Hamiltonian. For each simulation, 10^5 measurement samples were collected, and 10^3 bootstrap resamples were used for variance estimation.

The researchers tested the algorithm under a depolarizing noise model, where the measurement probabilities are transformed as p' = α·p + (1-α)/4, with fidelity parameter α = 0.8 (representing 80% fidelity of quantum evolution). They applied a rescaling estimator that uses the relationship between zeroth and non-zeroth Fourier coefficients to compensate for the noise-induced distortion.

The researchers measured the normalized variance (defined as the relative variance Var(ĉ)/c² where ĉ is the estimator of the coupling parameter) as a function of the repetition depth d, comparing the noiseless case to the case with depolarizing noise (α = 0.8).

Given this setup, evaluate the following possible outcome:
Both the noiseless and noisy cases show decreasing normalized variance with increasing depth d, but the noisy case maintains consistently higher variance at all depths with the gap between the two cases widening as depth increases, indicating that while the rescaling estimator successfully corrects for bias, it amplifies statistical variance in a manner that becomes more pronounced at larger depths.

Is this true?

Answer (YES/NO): NO